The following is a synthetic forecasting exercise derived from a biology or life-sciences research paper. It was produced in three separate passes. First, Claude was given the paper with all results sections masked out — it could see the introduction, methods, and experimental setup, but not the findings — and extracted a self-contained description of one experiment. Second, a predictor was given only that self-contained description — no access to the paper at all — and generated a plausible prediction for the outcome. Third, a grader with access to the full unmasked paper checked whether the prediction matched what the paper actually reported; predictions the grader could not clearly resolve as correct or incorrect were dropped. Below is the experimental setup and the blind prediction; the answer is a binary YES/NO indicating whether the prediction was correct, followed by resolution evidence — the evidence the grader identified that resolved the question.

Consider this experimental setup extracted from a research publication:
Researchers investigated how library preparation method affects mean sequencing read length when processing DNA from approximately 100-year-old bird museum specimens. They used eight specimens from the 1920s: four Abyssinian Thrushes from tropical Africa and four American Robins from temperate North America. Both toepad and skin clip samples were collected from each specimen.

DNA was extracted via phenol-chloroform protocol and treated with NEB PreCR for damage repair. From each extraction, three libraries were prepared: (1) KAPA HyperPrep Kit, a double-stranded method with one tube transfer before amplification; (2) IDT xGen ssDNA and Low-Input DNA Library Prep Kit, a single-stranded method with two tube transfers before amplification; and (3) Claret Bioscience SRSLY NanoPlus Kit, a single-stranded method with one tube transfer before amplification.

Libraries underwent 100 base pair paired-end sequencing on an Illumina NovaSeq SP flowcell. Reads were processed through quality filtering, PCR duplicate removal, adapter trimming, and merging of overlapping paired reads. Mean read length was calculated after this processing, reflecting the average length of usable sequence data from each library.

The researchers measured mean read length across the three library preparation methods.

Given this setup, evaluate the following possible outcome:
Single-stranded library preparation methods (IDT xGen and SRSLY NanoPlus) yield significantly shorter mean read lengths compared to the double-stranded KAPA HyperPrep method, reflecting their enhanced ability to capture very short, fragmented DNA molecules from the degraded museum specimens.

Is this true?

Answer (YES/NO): NO